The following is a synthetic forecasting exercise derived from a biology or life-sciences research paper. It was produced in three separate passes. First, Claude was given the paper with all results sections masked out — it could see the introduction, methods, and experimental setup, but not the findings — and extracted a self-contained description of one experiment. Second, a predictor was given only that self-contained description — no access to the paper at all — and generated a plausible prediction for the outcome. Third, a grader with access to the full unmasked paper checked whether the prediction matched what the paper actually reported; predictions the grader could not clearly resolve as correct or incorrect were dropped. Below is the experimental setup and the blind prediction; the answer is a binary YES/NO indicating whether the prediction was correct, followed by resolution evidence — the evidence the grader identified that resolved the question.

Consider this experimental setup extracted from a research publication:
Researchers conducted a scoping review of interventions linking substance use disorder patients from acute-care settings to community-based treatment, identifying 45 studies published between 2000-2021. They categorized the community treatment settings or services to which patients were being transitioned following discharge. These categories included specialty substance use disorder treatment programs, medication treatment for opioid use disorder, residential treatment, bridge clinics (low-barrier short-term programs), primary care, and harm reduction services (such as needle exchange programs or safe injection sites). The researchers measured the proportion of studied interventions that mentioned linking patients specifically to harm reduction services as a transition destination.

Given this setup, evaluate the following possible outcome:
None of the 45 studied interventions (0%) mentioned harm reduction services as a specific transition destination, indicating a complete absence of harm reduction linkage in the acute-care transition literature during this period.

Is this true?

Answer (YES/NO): NO